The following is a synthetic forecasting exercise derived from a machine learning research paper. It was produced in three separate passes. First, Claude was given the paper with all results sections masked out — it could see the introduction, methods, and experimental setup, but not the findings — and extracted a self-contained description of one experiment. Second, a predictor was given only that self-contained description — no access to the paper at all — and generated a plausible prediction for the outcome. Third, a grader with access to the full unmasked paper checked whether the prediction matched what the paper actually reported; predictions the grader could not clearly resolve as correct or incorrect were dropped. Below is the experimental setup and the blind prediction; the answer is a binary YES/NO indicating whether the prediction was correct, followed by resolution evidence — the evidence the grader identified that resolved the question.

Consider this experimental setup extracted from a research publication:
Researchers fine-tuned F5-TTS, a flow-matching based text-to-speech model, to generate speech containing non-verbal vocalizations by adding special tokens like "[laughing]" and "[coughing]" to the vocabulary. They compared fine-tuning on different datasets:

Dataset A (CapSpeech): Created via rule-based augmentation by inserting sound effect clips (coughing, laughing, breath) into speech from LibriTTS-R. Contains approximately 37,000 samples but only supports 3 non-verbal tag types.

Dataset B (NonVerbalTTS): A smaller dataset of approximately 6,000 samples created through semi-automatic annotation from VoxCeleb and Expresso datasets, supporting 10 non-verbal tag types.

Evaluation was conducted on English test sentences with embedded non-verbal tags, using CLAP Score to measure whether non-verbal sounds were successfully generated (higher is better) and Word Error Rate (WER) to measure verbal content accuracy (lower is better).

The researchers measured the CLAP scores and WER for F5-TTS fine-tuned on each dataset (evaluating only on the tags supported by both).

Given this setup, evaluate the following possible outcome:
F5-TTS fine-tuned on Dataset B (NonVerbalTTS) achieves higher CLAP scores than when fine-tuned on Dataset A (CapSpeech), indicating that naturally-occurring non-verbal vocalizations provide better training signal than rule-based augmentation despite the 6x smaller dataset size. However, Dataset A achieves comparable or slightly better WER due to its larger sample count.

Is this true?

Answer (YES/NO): NO